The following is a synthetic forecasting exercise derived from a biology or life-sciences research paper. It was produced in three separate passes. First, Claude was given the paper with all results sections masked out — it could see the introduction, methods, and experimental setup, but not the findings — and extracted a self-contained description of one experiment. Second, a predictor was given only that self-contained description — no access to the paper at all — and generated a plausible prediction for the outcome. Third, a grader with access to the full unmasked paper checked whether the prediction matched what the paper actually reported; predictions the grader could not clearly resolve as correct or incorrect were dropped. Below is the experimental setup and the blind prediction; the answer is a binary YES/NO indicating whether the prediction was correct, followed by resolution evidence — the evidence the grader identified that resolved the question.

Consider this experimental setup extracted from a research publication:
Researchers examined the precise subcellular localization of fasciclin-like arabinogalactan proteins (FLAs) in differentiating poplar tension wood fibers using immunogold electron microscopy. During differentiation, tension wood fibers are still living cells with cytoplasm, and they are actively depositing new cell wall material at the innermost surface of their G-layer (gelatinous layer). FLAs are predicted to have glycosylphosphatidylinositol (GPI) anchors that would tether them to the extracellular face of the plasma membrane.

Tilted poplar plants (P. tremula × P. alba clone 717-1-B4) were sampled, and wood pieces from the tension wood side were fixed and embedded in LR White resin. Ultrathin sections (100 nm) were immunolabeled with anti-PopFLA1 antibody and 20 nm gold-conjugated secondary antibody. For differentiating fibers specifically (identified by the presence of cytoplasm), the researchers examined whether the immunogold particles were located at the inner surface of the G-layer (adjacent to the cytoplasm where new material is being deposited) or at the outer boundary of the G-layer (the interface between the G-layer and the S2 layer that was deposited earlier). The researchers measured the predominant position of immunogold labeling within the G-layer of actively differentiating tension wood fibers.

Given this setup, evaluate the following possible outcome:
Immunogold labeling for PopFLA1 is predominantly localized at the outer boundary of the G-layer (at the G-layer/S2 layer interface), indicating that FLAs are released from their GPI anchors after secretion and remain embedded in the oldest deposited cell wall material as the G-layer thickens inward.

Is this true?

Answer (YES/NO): NO